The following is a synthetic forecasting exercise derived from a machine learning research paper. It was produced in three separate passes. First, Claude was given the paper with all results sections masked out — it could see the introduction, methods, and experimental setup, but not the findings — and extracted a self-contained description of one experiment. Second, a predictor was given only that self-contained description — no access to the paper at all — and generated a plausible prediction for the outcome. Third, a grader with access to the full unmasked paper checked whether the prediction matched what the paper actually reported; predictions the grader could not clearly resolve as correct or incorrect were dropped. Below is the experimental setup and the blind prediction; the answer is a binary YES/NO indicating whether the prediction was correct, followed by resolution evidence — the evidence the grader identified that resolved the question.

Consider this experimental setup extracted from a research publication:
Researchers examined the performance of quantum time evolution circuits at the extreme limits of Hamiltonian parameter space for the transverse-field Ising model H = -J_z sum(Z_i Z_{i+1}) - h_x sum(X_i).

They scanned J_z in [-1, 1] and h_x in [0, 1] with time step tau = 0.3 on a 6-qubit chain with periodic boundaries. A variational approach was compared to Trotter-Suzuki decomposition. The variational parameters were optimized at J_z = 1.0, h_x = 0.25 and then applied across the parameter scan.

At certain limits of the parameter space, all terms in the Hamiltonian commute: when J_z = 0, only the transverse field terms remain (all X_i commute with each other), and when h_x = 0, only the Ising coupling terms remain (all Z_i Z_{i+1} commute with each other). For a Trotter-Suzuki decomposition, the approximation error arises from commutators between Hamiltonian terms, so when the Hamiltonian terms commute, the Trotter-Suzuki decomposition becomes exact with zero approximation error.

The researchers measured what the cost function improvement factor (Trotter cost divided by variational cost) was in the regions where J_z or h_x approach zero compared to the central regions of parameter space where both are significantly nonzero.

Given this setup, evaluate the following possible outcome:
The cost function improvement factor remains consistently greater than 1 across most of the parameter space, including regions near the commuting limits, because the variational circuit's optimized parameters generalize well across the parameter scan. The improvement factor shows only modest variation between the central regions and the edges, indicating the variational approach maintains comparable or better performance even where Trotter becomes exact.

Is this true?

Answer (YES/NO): NO